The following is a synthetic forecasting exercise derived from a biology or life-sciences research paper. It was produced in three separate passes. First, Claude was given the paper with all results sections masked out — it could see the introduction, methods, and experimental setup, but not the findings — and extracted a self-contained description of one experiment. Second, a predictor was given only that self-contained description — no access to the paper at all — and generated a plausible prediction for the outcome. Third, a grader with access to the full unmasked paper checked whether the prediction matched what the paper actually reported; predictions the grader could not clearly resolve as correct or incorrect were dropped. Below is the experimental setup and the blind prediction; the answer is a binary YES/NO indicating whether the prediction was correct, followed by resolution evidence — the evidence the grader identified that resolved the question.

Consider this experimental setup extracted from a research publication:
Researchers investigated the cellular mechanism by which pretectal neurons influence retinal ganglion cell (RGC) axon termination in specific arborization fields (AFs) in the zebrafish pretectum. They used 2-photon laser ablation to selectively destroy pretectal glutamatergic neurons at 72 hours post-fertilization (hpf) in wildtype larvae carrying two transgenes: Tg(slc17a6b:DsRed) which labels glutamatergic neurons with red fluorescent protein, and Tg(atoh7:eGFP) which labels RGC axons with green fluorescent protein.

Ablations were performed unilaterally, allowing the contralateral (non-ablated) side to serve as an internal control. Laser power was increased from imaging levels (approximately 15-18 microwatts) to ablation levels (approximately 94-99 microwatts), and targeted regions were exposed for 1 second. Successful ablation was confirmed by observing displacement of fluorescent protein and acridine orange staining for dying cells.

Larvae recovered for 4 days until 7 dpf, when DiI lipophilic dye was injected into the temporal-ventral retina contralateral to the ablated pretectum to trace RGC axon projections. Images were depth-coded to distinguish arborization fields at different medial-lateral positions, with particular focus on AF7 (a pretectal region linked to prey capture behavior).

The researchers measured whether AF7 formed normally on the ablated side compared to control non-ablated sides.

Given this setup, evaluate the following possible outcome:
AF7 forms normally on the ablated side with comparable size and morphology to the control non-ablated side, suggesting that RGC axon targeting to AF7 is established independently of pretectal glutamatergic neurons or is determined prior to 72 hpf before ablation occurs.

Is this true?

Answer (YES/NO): NO